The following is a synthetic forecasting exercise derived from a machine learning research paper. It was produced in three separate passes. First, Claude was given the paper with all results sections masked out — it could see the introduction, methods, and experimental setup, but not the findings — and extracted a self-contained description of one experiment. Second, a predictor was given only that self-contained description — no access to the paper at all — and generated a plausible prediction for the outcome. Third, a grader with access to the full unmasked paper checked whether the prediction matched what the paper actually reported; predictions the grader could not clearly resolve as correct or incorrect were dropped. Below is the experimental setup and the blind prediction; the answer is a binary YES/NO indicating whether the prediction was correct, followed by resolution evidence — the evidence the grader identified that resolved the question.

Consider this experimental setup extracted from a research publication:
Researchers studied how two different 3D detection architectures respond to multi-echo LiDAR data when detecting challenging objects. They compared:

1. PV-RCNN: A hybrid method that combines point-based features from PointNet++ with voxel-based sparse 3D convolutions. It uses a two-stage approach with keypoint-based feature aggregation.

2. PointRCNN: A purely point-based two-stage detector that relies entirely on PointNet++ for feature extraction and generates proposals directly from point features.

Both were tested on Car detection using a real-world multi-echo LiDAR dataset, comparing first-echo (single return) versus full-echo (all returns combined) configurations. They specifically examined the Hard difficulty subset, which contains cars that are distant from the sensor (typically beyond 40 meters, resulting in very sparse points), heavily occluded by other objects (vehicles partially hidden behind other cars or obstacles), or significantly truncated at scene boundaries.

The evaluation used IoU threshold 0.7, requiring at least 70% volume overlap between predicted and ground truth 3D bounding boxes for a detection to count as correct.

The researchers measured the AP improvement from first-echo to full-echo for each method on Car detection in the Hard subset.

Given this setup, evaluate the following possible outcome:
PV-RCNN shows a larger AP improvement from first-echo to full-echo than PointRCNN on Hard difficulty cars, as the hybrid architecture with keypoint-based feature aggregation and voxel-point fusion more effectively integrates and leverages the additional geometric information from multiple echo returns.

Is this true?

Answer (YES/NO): YES